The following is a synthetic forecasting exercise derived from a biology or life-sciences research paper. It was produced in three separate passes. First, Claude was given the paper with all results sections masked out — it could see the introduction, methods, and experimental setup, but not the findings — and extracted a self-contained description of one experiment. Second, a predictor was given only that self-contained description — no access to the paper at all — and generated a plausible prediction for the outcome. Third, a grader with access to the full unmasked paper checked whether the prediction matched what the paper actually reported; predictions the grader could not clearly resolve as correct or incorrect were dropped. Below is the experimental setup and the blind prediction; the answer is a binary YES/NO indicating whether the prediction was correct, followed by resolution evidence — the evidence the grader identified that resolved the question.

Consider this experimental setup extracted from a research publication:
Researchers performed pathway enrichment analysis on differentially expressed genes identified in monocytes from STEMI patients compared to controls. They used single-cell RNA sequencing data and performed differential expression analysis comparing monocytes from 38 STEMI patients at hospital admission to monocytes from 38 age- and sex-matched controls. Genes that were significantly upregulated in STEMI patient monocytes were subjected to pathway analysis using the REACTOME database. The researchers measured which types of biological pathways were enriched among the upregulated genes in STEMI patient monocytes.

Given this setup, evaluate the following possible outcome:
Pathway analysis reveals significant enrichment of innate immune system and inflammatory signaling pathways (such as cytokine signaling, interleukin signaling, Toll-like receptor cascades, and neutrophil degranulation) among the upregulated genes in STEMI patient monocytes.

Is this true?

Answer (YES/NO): YES